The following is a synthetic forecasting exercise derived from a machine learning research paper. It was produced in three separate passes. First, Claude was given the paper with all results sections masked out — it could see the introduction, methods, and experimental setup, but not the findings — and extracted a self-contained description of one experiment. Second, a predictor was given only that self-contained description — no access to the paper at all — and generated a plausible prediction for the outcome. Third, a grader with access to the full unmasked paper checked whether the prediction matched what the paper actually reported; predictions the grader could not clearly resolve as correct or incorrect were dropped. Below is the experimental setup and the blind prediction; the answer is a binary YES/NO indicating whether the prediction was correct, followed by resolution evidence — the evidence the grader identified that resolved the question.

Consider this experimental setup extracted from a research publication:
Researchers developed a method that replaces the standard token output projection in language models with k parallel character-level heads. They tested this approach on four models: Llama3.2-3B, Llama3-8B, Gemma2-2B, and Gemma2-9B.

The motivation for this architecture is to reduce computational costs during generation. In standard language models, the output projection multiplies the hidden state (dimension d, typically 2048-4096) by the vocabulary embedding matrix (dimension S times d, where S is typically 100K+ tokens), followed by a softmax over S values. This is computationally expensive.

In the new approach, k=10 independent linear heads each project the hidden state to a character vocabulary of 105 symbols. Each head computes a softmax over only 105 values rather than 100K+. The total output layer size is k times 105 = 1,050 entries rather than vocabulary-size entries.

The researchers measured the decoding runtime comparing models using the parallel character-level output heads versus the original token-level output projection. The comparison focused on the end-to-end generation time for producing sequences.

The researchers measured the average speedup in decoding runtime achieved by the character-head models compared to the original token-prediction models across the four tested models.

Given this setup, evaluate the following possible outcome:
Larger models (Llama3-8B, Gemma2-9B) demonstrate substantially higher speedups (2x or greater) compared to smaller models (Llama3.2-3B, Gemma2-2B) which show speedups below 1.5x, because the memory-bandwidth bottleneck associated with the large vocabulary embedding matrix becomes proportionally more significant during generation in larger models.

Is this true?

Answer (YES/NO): NO